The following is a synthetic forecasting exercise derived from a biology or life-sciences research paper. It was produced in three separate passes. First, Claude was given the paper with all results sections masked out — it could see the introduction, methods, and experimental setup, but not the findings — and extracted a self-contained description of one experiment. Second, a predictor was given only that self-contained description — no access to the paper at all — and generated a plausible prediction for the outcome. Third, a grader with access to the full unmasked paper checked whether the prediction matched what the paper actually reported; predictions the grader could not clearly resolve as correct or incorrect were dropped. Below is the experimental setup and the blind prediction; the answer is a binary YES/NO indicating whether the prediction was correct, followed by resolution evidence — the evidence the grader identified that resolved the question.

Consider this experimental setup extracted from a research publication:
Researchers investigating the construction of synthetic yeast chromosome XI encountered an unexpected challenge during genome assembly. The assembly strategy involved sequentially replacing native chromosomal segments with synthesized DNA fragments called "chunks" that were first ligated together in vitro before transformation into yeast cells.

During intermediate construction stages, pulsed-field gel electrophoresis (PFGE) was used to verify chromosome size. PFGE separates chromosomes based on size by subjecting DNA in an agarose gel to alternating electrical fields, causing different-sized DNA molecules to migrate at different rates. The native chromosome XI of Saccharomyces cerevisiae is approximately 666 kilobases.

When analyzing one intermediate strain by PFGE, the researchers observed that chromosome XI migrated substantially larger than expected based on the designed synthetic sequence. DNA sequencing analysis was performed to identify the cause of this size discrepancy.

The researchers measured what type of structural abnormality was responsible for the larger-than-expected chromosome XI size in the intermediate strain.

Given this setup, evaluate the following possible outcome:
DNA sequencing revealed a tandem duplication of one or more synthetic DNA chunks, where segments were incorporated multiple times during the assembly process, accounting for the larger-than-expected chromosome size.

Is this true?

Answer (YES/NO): YES